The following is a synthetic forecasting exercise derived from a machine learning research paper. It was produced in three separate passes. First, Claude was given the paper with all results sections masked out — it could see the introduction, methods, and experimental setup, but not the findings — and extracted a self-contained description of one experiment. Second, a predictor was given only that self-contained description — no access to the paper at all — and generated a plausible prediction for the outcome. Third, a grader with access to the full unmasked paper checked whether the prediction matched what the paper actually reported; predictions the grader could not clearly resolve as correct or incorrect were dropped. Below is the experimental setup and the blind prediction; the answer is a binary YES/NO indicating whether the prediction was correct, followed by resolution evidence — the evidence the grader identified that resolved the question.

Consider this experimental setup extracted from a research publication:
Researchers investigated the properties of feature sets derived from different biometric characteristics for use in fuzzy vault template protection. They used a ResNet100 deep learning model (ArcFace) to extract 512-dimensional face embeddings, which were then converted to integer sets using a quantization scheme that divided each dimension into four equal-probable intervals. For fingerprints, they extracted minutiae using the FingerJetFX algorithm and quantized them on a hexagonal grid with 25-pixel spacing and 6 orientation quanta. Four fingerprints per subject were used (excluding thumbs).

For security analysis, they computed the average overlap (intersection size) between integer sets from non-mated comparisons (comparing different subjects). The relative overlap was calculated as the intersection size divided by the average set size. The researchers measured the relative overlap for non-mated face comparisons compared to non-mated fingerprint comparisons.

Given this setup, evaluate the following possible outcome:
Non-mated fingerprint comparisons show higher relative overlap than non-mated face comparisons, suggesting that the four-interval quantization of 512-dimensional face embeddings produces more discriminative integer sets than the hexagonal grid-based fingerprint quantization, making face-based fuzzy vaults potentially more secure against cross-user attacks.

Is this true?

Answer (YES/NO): NO